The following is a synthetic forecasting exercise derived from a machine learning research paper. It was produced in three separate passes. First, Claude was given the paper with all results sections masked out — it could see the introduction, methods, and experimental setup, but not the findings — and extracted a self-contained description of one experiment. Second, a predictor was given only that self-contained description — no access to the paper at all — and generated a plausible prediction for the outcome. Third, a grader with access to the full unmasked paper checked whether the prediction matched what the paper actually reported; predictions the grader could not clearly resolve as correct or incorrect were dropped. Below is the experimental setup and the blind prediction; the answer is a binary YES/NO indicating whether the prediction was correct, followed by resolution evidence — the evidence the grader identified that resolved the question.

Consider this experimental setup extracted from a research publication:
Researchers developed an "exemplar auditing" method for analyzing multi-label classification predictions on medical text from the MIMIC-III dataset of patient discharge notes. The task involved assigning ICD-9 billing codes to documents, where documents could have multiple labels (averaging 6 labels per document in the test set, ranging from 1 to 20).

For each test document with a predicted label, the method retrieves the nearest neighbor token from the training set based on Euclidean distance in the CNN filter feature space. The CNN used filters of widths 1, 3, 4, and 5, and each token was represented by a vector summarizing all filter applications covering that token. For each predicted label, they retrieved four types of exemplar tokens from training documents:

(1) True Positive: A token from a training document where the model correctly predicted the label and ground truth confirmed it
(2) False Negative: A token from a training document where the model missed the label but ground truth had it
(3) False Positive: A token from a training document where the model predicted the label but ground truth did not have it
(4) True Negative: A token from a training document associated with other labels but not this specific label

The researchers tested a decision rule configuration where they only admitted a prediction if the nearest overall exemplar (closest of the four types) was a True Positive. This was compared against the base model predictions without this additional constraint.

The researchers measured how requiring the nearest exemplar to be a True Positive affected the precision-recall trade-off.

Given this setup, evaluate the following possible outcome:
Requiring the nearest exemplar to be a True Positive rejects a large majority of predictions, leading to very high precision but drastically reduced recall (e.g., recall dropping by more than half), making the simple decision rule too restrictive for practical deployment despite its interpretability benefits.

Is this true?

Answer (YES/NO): NO